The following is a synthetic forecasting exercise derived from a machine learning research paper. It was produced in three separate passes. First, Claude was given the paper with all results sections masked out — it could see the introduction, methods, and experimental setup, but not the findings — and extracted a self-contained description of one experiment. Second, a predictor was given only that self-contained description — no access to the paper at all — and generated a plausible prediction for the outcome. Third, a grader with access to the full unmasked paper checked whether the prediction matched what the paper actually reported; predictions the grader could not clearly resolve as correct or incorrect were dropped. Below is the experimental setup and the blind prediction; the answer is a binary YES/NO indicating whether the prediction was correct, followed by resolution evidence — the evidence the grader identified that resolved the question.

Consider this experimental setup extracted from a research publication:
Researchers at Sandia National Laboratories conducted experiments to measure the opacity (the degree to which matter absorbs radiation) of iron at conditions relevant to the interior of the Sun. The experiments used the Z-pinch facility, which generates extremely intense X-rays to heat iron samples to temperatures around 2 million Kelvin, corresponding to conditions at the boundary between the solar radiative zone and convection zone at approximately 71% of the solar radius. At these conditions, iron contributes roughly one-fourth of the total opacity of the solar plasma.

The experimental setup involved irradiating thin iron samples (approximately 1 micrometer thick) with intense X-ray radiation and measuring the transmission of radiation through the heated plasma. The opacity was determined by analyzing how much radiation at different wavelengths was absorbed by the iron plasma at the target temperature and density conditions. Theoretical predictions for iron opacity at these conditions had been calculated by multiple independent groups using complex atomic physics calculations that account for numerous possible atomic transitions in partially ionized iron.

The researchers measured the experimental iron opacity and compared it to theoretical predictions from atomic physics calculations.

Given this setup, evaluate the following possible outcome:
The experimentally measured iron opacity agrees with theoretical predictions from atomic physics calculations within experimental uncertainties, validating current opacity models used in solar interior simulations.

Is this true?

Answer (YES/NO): NO